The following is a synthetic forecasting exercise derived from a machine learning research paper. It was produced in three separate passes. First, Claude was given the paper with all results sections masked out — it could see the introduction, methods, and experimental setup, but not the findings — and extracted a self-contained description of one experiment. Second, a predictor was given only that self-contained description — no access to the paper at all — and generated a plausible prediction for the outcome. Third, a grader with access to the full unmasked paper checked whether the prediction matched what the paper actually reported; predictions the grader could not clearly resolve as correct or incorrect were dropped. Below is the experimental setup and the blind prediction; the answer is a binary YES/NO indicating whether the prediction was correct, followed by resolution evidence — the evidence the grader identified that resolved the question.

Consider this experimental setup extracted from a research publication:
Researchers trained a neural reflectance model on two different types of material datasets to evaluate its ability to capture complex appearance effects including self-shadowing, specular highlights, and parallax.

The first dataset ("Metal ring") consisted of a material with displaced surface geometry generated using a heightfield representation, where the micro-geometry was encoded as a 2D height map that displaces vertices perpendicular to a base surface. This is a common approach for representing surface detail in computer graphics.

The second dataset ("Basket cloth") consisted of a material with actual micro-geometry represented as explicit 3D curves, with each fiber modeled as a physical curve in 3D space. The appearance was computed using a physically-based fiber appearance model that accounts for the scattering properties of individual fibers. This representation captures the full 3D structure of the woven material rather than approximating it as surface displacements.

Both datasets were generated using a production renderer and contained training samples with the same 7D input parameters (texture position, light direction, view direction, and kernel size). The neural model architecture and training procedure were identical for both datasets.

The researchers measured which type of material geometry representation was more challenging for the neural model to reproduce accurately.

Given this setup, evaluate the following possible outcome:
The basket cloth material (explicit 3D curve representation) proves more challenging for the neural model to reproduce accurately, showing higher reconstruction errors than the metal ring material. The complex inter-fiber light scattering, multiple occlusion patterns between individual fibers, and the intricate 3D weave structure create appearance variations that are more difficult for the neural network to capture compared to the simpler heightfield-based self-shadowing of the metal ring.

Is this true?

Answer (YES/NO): YES